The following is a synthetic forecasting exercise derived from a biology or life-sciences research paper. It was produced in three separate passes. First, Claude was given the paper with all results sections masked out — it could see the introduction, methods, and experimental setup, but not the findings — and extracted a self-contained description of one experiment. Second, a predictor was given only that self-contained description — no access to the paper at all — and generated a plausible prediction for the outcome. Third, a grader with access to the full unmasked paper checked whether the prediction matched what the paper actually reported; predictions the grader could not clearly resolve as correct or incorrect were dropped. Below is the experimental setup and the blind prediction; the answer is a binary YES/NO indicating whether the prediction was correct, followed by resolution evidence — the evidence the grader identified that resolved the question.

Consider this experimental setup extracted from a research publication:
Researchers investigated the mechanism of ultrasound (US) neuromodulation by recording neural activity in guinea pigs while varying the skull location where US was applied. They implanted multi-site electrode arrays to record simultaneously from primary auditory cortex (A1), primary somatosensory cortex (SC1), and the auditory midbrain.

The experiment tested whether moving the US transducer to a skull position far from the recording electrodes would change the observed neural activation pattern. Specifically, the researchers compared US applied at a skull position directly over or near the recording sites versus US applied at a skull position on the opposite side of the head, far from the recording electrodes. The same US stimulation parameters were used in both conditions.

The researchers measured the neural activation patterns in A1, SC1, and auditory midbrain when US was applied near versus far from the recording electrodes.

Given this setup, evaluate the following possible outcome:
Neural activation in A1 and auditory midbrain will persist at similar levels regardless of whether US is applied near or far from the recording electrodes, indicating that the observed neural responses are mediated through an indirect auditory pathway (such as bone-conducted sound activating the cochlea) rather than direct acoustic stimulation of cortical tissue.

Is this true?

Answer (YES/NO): YES